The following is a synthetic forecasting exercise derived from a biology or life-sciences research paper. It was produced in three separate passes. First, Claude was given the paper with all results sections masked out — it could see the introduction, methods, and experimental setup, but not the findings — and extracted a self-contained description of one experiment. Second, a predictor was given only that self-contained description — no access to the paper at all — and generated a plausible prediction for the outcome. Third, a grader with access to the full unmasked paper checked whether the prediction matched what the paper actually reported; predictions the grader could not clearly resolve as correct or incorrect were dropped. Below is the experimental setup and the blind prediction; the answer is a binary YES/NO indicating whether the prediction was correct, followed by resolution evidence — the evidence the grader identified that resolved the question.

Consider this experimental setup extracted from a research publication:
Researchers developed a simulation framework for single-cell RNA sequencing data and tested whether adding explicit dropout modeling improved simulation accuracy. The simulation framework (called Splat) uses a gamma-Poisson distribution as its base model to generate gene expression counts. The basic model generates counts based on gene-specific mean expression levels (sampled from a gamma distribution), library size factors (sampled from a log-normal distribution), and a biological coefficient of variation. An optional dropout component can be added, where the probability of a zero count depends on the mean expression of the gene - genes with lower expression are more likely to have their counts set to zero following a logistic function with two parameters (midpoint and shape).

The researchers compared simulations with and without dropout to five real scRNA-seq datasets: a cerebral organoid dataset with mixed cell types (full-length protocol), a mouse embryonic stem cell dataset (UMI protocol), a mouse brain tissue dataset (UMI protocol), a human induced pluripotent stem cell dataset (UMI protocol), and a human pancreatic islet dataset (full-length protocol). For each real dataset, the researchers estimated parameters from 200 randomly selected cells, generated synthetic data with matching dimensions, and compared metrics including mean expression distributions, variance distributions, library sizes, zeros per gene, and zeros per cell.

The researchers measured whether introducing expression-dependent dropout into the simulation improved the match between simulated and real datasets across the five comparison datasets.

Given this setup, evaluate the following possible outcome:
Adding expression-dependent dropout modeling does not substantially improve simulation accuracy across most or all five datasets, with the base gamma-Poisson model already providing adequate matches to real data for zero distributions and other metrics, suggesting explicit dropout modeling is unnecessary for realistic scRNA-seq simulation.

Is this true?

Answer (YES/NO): YES